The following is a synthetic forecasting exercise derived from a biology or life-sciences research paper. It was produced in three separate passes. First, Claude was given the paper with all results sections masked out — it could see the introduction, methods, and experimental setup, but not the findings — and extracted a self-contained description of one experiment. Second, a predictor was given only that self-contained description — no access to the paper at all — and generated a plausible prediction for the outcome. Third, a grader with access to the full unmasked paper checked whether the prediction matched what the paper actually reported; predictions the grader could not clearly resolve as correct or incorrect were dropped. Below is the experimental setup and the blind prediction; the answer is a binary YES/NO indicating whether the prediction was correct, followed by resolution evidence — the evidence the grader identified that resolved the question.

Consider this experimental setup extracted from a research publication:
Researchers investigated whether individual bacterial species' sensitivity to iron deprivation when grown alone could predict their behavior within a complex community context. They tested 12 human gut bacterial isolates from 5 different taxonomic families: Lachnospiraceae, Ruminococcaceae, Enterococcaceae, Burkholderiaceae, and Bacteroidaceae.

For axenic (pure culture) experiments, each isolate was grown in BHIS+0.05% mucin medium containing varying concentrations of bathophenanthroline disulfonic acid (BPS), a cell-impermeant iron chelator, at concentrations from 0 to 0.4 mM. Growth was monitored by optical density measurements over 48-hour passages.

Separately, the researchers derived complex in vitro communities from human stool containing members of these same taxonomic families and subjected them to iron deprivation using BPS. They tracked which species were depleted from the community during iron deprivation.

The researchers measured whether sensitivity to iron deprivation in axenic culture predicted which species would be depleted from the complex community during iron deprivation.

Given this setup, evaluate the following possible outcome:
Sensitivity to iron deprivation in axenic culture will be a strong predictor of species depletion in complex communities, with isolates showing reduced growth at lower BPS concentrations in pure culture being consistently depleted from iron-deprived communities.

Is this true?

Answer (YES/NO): YES